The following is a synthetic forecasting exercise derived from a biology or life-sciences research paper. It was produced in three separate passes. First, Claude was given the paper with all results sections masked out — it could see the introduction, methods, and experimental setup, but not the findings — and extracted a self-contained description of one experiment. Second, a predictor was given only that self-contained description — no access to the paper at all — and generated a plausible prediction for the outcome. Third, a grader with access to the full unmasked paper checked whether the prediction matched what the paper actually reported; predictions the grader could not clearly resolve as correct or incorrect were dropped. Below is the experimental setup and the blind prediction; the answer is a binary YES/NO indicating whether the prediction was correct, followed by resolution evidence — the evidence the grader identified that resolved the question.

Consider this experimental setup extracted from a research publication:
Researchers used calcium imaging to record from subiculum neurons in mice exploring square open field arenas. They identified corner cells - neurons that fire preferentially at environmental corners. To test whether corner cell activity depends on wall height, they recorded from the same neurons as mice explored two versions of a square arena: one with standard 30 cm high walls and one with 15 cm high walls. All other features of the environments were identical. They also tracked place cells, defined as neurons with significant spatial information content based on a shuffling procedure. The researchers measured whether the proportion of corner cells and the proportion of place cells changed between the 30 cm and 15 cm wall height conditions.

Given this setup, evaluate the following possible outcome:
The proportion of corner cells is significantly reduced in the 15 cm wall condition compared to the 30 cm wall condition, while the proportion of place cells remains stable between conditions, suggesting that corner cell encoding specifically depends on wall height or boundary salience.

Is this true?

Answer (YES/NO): YES